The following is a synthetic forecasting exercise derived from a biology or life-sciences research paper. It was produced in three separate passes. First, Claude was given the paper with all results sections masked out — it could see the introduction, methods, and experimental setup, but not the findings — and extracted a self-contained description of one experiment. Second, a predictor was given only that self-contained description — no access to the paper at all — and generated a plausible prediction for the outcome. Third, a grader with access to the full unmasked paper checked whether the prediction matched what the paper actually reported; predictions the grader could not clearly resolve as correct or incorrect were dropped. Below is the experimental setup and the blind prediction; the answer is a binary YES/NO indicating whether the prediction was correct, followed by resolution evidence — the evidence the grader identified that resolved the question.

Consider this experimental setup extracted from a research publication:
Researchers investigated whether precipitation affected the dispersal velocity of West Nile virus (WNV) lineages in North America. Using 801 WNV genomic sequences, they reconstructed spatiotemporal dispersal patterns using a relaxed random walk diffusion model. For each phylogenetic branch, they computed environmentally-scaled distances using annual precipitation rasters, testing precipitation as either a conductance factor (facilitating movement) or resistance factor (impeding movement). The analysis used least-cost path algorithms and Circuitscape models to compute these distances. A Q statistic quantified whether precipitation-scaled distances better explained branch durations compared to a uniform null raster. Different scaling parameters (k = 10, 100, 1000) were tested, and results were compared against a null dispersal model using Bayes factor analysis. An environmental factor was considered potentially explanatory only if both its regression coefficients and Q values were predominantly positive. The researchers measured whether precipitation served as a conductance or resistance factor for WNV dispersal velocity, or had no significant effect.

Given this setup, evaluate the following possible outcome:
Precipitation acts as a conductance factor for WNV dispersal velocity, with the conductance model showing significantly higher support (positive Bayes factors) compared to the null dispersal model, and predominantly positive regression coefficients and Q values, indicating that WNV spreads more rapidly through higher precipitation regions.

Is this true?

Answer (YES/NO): NO